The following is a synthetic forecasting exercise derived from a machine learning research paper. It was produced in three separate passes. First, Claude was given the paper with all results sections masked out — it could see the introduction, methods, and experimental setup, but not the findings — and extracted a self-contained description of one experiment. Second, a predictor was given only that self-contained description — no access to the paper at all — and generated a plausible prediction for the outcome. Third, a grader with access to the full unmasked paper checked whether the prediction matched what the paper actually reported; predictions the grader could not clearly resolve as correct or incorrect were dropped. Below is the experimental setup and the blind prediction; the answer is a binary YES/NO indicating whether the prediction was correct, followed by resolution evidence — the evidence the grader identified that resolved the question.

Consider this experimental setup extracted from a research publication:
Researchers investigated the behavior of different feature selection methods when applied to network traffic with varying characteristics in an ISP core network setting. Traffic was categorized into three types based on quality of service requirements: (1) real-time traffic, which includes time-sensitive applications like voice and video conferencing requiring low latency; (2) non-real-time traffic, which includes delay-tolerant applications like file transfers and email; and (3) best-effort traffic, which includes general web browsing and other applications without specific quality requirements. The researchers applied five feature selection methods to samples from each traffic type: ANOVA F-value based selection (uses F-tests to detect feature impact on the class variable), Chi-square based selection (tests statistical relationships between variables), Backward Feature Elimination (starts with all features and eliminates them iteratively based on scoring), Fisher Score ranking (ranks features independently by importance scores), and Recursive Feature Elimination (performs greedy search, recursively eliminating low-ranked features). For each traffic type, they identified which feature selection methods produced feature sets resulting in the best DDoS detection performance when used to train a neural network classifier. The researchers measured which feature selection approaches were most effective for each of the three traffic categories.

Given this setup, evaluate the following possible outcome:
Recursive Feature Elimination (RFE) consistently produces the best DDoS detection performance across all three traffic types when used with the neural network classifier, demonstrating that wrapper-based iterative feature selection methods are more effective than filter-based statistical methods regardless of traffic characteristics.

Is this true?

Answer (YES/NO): NO